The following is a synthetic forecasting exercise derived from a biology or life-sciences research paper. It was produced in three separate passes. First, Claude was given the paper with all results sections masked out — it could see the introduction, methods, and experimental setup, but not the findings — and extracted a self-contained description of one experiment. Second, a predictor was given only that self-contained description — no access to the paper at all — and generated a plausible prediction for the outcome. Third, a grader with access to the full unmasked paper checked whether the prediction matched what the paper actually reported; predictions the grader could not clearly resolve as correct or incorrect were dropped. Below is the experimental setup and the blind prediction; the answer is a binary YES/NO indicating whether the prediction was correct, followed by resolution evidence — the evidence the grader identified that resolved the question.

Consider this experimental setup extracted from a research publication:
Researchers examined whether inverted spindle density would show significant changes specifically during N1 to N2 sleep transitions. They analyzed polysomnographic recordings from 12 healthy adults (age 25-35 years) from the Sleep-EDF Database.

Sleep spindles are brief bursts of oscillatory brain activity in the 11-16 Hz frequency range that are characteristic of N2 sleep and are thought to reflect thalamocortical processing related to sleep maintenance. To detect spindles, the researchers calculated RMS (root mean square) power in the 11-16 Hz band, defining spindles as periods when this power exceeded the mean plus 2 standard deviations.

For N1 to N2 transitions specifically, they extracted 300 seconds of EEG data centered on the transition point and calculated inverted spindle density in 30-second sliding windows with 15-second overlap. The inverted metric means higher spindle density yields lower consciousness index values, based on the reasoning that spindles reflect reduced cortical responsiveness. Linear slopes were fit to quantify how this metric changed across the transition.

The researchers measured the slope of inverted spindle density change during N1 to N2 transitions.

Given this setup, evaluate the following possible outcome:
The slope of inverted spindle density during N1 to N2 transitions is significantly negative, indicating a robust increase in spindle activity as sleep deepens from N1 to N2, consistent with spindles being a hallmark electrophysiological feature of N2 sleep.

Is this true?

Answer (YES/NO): YES